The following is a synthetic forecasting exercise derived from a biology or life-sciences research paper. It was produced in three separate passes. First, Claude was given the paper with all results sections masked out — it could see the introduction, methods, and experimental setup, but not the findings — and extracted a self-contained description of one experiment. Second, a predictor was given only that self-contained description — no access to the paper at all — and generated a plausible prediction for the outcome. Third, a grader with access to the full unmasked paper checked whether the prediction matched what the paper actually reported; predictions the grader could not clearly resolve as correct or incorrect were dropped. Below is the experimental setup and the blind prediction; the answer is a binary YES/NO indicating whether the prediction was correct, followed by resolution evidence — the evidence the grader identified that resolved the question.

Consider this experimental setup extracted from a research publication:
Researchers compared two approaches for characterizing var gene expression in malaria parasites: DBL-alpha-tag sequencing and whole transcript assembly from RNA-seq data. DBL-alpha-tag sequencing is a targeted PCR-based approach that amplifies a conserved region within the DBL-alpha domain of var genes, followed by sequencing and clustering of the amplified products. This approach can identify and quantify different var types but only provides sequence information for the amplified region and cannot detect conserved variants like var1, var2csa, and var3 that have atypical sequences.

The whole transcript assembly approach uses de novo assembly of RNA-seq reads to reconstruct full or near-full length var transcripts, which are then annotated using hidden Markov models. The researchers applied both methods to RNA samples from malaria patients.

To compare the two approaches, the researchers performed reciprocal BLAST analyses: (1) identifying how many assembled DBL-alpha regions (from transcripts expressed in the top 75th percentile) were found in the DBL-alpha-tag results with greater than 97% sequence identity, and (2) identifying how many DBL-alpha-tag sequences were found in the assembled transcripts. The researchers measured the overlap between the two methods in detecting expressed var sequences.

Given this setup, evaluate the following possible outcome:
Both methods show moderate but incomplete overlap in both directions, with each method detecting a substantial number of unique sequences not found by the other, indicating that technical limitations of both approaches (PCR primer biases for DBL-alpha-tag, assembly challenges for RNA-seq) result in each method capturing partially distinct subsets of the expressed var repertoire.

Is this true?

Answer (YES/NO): NO